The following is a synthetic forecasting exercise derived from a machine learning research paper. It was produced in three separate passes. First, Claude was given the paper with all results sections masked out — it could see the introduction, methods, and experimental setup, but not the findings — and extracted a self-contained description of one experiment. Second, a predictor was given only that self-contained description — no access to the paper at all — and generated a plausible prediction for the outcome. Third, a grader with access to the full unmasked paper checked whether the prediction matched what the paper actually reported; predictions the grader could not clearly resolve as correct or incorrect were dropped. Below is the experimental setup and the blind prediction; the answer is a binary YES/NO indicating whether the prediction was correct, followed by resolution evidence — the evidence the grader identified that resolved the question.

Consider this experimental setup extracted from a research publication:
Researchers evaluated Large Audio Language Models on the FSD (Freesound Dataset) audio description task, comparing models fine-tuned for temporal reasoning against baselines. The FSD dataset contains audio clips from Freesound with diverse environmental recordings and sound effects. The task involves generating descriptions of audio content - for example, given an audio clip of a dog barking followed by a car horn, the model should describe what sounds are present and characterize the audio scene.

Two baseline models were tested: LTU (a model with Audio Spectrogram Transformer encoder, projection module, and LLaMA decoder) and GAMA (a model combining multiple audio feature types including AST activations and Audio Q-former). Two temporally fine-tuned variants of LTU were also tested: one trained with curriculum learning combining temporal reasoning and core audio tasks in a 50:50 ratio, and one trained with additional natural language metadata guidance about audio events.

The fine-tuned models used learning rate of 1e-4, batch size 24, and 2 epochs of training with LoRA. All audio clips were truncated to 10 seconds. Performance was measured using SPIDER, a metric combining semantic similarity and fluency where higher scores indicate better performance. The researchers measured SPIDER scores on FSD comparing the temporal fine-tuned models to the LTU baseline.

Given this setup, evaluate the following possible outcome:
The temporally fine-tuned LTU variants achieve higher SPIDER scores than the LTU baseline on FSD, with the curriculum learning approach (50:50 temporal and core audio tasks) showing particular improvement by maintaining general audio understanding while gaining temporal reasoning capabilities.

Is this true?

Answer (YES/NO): NO